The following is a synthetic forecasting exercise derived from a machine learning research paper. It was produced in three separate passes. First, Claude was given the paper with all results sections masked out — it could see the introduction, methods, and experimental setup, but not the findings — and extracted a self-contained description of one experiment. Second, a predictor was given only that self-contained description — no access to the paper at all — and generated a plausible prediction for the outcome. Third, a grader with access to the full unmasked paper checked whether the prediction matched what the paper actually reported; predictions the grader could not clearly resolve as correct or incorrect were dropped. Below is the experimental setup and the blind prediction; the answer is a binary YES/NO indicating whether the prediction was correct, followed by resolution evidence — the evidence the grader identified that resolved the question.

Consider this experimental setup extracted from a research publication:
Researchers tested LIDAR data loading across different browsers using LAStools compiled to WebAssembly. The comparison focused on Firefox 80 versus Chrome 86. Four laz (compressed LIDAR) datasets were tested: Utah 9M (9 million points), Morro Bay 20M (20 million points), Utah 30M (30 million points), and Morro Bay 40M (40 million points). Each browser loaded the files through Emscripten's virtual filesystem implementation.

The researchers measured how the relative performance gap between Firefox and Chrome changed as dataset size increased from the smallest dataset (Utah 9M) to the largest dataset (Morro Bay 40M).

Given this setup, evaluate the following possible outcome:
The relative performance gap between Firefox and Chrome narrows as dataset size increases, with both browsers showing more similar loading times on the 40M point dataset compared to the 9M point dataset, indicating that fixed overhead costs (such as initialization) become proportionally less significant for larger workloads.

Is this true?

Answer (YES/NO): NO